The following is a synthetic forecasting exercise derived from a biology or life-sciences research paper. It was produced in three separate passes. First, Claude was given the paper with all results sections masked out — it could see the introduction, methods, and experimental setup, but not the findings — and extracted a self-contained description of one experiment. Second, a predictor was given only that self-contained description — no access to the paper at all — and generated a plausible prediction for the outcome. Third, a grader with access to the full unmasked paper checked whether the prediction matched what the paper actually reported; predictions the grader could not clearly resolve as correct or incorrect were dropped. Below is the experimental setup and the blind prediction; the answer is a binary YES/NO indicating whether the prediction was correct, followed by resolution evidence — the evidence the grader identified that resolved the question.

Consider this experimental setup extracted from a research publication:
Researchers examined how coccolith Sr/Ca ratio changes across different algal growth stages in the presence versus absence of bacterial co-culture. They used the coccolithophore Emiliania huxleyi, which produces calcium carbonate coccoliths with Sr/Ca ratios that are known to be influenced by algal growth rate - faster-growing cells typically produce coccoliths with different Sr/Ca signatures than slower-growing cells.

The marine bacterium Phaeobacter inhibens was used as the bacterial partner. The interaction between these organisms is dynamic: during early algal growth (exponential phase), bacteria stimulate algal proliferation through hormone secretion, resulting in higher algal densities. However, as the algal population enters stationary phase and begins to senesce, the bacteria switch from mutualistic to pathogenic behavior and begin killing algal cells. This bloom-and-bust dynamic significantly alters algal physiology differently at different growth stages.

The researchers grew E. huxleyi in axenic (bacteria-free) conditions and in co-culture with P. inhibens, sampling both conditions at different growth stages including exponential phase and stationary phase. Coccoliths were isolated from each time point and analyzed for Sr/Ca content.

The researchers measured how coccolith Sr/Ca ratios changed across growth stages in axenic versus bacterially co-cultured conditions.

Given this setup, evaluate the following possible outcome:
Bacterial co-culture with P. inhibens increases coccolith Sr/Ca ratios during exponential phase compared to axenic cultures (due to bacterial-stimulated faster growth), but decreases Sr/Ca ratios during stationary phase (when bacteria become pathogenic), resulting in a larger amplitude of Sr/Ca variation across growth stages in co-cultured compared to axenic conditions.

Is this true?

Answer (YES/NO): NO